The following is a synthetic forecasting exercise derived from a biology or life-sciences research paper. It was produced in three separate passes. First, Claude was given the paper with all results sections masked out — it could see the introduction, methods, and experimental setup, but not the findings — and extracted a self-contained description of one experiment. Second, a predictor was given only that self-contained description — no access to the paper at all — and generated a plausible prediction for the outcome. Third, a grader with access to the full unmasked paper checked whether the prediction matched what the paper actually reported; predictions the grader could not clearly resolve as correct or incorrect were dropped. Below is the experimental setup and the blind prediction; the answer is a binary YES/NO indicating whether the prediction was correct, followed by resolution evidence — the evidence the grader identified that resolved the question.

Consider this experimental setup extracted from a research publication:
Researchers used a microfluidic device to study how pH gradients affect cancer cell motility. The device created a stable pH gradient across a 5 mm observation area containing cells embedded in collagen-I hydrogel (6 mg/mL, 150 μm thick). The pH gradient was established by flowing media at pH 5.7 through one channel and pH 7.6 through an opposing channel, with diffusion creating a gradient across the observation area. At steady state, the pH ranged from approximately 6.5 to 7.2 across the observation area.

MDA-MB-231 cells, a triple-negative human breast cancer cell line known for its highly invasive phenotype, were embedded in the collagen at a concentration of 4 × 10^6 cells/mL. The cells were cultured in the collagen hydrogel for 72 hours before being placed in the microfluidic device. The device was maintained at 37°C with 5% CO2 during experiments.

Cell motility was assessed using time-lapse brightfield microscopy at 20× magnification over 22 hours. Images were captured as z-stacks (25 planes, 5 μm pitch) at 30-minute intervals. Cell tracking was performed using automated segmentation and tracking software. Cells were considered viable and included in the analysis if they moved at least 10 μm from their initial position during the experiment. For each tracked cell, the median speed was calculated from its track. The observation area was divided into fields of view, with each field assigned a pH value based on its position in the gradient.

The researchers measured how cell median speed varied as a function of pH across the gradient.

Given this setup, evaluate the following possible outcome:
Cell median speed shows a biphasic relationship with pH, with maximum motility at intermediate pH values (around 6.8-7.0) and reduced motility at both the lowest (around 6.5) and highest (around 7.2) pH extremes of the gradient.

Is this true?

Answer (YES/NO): NO